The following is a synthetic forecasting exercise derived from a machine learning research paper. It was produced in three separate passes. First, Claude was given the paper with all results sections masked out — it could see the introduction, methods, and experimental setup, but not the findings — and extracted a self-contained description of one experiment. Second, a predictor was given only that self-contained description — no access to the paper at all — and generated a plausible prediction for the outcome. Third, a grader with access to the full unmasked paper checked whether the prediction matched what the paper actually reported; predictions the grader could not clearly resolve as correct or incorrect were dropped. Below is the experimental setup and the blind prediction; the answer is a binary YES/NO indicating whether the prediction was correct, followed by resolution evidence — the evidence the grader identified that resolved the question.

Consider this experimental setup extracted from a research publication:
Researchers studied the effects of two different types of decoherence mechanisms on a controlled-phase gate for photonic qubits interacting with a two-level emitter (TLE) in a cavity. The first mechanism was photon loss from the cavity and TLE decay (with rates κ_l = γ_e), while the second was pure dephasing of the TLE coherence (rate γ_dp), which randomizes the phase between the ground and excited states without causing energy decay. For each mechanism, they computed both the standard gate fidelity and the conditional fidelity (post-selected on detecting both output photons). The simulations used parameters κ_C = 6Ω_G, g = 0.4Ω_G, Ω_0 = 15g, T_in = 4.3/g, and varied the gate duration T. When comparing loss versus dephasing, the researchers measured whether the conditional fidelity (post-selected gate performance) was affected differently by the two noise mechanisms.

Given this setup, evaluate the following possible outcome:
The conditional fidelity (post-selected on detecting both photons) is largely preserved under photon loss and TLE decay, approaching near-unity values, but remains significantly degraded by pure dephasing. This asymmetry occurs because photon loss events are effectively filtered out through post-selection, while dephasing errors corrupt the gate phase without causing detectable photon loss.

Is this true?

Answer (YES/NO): YES